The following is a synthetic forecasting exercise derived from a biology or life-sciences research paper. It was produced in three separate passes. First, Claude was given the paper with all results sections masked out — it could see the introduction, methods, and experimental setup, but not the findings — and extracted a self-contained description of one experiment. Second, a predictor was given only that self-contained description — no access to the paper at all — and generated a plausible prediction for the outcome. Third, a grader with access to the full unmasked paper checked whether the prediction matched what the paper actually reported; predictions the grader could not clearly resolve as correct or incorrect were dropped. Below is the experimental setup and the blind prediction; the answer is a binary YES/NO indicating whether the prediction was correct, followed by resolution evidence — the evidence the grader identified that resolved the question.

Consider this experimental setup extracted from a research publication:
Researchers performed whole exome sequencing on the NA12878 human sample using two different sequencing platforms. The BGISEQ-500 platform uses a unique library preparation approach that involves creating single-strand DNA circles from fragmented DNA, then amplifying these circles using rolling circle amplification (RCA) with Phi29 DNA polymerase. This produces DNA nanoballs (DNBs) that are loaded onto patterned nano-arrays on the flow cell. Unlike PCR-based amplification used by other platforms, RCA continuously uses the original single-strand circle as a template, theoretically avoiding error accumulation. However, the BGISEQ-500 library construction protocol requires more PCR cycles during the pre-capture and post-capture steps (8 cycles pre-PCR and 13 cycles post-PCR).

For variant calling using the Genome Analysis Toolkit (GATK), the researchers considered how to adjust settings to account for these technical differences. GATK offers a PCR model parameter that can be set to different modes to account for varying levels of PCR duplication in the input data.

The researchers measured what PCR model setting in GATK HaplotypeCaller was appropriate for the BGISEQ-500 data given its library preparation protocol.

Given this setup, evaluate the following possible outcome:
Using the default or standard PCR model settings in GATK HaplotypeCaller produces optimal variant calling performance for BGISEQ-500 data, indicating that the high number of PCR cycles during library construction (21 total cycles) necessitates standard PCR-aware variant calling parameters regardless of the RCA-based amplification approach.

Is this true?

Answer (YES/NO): NO